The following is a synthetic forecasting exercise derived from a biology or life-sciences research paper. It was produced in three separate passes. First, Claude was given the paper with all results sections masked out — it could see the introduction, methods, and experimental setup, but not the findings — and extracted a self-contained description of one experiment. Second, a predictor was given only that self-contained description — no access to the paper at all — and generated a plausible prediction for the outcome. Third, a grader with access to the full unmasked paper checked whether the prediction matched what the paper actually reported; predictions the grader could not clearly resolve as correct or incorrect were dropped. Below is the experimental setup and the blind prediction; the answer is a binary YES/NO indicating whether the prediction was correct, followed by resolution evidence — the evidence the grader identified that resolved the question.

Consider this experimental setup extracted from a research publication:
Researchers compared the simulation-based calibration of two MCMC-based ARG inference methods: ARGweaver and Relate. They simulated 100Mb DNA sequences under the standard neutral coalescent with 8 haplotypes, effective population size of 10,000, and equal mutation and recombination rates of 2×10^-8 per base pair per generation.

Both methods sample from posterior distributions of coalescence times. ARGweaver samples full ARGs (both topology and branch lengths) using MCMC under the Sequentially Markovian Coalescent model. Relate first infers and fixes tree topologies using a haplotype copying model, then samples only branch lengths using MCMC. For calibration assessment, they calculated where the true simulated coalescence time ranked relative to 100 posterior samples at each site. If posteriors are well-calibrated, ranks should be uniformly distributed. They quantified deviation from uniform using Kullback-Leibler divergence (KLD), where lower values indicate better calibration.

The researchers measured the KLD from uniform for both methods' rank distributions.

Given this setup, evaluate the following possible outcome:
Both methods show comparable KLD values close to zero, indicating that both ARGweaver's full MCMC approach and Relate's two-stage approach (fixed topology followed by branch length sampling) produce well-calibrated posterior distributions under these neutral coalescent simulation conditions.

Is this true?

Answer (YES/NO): NO